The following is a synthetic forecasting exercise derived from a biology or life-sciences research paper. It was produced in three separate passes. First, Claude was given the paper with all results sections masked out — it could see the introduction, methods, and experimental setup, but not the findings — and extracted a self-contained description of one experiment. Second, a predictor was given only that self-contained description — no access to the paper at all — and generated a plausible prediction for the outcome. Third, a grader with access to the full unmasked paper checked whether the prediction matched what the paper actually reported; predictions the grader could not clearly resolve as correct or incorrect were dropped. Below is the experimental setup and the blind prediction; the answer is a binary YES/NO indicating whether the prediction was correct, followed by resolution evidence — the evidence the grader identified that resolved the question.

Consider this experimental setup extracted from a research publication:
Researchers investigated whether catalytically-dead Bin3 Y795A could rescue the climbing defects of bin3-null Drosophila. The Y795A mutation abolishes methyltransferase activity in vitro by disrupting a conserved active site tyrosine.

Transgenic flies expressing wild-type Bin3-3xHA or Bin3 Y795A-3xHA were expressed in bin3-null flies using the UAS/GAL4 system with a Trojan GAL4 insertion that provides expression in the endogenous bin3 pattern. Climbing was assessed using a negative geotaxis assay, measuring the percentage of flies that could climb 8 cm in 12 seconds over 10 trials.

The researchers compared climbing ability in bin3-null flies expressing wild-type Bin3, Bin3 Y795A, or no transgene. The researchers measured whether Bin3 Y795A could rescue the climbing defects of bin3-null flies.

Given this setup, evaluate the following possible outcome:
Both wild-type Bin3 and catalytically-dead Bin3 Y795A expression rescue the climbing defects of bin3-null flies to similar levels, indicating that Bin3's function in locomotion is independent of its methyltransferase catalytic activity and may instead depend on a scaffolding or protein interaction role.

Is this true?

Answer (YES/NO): YES